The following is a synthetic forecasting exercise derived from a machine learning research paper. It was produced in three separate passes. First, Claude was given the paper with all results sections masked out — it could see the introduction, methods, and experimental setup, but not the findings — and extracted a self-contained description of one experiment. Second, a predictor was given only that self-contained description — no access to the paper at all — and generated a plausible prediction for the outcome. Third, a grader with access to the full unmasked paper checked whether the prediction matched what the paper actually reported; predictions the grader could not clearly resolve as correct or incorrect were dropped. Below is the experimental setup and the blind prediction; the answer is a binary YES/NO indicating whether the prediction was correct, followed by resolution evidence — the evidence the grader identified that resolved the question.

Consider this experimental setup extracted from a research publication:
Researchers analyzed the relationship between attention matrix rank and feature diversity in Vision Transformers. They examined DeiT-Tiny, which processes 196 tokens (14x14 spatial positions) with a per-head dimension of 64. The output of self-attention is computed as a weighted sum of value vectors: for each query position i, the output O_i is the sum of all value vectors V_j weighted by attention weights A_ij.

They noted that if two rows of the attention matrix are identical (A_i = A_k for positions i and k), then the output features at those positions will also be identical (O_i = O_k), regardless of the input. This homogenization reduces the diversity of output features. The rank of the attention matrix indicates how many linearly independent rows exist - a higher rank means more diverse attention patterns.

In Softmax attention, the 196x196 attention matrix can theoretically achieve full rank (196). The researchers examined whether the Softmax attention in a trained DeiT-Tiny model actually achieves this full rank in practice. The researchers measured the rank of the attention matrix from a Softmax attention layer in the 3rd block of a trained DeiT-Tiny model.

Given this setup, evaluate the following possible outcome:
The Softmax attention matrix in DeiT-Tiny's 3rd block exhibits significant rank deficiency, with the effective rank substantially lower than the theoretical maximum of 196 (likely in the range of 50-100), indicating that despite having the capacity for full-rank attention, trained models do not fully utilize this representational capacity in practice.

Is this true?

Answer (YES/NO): NO